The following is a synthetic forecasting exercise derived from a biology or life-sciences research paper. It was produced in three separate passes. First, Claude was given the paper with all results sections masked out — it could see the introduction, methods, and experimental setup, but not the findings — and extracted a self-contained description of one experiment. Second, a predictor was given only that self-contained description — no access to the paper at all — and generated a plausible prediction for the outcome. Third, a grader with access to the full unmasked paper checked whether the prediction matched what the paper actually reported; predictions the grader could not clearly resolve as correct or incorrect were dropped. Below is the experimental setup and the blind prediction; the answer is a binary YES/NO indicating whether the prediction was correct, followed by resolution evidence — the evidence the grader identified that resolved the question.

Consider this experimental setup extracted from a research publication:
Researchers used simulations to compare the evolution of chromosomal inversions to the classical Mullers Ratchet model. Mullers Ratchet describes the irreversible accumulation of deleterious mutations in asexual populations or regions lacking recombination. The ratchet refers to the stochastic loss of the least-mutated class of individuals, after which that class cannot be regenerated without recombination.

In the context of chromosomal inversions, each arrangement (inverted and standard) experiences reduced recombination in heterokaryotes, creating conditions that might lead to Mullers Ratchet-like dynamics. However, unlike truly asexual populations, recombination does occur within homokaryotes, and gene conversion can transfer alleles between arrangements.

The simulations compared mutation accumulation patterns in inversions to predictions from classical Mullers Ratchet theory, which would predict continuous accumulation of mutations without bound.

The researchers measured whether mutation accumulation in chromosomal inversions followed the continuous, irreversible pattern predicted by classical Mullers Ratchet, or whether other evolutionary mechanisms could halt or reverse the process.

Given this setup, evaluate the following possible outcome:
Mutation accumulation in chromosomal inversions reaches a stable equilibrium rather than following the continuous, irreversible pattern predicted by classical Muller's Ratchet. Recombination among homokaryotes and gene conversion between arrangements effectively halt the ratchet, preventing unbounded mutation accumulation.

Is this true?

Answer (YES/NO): NO